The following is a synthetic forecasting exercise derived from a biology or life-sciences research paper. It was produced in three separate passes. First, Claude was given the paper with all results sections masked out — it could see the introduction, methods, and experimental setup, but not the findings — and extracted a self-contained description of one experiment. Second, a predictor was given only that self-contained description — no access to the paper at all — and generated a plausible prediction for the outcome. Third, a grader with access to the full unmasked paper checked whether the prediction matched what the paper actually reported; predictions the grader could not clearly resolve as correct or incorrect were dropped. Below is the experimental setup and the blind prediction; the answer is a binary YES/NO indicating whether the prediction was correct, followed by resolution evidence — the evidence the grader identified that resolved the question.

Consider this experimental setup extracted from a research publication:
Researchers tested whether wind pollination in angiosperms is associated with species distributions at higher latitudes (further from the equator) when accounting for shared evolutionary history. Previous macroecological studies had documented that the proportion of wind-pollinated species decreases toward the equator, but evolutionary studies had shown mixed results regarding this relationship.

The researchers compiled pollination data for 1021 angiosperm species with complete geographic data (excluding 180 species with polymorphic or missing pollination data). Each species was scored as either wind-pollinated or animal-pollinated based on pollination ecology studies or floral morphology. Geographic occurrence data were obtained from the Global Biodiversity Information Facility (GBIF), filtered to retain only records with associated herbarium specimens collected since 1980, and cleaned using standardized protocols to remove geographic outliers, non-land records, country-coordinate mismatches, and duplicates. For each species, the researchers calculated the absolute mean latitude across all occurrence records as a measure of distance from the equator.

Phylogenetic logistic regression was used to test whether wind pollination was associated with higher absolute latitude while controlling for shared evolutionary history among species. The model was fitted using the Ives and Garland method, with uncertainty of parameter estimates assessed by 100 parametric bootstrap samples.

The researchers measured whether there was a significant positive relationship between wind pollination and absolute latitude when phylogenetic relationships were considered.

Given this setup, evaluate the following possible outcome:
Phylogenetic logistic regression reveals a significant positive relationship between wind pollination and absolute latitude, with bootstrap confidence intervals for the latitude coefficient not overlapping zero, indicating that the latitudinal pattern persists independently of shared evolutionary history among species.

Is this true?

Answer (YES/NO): YES